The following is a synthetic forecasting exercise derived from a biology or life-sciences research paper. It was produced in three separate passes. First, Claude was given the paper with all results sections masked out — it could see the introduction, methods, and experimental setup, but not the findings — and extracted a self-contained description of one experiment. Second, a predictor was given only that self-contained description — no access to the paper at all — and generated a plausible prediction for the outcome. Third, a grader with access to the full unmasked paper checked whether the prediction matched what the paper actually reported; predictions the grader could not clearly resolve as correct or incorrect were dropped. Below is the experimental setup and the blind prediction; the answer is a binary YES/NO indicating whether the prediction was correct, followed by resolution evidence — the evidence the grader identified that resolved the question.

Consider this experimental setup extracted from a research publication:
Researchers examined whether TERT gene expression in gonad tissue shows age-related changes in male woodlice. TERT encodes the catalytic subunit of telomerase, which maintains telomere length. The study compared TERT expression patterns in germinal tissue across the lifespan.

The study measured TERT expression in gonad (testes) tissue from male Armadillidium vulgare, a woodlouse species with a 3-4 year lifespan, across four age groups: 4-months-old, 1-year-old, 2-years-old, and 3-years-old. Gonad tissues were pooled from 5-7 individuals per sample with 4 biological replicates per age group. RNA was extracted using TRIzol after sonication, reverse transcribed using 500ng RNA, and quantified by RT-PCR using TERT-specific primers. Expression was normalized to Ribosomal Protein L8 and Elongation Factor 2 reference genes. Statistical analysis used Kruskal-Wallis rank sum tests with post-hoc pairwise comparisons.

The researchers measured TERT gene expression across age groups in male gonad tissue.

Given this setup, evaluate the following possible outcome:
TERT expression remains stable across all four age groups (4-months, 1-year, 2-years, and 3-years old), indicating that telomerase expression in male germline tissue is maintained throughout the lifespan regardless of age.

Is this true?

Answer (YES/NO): NO